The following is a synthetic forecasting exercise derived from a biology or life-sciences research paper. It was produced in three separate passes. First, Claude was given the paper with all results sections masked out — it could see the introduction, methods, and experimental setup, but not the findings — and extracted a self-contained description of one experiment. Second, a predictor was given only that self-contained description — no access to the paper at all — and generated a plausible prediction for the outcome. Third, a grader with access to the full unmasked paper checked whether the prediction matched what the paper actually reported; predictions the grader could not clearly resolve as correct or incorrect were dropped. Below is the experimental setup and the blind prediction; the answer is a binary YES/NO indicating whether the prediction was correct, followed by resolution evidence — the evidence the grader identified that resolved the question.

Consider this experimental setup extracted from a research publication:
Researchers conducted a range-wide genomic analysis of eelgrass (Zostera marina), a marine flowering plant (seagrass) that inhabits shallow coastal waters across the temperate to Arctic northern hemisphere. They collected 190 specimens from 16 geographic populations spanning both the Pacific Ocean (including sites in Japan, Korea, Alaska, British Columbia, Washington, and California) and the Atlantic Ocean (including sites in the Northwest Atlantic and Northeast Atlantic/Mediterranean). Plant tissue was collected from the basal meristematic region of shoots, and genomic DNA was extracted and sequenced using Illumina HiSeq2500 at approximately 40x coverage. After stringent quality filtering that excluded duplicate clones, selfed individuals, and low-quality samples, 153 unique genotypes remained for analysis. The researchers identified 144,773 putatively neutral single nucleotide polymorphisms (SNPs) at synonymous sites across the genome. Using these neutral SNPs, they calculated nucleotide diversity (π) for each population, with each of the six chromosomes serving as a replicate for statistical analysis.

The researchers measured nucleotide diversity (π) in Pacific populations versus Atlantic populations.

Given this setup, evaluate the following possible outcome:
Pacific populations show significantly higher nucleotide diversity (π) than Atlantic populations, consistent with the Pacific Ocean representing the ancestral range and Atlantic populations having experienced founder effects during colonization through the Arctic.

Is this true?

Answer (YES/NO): YES